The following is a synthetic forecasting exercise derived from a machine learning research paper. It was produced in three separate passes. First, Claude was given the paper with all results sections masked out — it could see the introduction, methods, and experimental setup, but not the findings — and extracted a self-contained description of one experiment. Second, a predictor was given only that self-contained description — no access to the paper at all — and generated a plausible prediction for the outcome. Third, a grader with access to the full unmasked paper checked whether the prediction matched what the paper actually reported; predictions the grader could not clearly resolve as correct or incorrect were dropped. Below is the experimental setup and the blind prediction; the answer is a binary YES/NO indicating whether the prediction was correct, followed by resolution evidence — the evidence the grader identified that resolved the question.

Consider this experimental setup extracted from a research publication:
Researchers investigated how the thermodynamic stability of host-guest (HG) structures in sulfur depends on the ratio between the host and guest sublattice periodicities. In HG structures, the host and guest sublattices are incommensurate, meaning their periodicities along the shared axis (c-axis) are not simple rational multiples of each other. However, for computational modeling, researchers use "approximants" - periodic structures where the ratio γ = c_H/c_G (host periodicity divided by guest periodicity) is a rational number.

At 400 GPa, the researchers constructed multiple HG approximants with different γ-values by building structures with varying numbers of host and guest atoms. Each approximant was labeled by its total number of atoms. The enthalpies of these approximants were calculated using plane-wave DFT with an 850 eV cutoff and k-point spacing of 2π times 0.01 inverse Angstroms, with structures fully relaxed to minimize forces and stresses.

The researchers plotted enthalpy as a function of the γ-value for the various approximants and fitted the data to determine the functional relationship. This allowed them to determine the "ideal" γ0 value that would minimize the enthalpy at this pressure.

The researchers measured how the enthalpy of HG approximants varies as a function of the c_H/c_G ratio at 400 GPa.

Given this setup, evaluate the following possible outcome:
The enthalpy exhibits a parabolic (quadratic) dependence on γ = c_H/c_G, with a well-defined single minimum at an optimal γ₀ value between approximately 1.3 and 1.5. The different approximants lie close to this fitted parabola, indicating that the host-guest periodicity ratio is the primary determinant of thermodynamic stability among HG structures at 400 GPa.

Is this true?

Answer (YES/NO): YES